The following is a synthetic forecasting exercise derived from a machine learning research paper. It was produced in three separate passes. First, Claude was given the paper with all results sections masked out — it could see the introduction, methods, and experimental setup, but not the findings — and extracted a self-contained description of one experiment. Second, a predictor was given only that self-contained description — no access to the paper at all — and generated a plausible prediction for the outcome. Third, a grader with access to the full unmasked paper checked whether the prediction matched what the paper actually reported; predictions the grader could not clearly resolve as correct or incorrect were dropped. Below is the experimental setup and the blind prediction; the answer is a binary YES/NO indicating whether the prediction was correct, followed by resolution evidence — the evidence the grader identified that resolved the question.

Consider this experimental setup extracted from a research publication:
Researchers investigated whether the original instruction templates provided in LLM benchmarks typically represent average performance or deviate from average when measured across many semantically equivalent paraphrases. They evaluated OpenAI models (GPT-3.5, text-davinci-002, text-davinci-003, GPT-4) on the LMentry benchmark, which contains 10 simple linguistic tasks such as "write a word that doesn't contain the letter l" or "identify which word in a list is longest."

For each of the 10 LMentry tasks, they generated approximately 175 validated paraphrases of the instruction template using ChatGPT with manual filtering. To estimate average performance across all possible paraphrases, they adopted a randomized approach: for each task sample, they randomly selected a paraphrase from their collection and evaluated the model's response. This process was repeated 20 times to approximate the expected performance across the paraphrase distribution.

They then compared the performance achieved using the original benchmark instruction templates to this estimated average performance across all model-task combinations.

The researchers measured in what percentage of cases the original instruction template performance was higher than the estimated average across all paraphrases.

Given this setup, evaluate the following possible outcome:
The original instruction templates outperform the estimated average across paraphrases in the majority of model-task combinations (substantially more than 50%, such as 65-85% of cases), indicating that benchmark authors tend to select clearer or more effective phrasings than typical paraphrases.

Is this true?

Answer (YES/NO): YES